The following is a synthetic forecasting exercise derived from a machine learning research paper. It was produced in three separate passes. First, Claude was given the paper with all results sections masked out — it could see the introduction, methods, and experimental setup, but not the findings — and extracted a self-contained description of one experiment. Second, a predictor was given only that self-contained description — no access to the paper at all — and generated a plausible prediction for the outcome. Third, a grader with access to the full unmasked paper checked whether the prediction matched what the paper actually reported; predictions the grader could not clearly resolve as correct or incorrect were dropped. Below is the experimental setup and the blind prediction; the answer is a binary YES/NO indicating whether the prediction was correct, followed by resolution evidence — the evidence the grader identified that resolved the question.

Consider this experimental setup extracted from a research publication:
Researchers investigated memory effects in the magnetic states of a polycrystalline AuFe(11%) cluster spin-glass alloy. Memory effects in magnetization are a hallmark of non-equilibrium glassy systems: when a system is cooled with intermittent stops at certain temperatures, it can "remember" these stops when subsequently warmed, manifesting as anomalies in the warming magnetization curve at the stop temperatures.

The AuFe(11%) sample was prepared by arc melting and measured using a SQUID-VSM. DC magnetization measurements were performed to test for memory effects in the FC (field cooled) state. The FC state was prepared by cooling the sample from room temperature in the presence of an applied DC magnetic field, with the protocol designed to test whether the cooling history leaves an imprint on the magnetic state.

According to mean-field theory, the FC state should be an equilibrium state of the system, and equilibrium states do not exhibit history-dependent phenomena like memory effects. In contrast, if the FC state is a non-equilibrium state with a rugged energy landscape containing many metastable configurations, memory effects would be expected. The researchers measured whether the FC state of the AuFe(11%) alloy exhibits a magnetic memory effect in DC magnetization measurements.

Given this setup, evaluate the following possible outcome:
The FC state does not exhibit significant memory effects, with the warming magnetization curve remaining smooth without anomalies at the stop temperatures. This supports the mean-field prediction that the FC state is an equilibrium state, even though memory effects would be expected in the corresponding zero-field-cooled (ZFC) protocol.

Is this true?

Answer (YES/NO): NO